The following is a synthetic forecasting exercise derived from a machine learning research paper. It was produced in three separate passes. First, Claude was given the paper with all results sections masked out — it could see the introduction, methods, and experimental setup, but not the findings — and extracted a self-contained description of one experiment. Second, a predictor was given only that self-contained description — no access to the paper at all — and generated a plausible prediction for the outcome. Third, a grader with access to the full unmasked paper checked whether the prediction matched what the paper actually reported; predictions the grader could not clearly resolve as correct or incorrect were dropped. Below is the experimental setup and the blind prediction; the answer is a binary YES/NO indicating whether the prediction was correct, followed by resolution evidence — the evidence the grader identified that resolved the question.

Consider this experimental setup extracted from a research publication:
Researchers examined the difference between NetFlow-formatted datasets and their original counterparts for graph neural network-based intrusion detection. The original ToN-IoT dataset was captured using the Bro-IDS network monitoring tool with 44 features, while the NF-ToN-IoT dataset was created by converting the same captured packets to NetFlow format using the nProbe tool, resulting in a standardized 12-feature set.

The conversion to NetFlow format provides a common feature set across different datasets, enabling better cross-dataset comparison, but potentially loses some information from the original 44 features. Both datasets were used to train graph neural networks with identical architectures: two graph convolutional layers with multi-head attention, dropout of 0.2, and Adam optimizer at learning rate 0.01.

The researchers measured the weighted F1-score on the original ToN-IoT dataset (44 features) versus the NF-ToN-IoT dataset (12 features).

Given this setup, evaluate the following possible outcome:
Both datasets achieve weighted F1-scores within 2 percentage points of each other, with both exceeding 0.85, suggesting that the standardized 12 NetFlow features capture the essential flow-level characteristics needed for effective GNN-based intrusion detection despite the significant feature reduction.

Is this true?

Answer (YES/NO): NO